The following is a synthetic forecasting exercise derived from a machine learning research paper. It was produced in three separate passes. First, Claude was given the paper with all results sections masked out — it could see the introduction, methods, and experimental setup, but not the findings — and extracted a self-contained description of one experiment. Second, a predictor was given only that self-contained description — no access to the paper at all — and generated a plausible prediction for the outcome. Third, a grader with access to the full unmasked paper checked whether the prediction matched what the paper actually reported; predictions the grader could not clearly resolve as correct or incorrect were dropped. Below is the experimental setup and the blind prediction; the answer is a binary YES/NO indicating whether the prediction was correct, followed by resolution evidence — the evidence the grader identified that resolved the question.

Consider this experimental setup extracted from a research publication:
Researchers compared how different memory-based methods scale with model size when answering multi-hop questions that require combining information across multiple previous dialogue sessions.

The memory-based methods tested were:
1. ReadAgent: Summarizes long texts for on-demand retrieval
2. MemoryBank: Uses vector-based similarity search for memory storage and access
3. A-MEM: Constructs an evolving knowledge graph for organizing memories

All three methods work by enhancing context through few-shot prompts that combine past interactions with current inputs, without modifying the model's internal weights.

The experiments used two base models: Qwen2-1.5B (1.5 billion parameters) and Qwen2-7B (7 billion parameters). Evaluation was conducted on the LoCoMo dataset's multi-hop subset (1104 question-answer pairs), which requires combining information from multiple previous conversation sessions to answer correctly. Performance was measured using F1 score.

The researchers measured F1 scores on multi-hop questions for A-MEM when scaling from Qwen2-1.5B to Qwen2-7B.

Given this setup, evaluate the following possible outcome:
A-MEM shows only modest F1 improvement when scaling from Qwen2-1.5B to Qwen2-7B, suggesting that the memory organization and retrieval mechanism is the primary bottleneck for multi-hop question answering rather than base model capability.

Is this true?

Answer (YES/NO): YES